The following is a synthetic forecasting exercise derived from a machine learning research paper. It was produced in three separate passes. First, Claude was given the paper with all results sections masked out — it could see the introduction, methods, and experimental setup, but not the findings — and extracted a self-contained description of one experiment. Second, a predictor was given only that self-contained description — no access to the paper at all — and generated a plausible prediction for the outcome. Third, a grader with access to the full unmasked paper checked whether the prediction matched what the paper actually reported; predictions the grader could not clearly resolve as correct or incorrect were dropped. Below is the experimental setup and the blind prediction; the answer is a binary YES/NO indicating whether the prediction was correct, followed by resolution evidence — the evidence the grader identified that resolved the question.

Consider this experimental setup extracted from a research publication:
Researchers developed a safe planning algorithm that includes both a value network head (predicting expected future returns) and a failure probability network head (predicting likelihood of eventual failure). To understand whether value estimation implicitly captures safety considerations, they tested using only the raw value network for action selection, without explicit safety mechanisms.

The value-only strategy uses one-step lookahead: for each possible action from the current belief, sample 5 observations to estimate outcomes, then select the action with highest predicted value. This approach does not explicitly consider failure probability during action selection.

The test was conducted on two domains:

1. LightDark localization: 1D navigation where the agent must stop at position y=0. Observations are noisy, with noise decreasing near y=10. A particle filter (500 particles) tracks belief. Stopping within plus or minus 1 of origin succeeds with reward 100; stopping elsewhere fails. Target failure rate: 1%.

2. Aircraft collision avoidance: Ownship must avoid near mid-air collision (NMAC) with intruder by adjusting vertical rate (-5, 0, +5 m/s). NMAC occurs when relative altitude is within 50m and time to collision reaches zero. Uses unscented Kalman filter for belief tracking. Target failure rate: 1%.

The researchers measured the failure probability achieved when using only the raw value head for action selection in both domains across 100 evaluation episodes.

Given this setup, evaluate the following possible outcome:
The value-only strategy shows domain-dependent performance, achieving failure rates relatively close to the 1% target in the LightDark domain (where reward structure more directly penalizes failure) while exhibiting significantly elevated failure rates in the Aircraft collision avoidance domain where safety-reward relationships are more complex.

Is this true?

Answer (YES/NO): NO